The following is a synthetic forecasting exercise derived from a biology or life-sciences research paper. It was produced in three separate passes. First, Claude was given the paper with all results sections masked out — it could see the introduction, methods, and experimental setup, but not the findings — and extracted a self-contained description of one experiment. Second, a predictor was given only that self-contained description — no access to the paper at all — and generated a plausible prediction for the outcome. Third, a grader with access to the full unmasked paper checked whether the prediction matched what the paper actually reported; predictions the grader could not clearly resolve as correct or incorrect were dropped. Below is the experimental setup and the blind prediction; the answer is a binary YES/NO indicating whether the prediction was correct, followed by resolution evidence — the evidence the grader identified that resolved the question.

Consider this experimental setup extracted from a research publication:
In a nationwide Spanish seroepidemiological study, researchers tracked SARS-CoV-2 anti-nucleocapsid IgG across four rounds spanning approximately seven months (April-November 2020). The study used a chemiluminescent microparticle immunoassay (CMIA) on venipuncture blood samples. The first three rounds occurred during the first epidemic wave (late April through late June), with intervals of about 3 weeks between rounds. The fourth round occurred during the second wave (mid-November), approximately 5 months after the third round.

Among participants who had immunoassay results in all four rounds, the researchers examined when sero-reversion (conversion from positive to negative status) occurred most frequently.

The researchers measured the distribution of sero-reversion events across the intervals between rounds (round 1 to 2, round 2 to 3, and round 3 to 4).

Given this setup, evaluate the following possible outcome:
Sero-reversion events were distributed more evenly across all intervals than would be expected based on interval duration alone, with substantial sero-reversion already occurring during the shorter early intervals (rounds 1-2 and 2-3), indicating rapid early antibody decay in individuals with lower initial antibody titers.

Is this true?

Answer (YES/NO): NO